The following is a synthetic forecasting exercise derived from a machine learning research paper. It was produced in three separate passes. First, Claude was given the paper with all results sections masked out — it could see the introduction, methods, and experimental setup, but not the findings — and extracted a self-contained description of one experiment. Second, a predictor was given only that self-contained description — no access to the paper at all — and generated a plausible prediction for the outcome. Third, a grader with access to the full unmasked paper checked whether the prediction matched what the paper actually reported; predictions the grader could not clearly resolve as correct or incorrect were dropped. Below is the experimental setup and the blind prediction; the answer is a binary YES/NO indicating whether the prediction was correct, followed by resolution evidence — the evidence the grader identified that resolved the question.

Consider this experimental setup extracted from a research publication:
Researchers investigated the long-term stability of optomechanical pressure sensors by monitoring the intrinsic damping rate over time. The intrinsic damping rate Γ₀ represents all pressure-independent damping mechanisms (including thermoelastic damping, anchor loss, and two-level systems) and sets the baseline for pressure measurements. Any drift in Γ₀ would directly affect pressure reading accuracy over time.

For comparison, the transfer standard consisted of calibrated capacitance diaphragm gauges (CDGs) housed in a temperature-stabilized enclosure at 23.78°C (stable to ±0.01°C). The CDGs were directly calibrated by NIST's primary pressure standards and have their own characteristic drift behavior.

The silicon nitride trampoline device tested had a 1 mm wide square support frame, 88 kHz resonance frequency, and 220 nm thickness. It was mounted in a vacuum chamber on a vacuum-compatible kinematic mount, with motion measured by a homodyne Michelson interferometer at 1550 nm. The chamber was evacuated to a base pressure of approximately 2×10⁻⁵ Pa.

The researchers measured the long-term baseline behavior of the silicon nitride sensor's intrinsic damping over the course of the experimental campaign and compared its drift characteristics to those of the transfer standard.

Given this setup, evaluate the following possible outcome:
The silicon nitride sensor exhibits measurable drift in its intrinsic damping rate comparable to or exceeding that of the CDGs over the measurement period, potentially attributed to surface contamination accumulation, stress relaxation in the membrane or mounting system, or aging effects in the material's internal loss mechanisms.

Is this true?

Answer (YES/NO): NO